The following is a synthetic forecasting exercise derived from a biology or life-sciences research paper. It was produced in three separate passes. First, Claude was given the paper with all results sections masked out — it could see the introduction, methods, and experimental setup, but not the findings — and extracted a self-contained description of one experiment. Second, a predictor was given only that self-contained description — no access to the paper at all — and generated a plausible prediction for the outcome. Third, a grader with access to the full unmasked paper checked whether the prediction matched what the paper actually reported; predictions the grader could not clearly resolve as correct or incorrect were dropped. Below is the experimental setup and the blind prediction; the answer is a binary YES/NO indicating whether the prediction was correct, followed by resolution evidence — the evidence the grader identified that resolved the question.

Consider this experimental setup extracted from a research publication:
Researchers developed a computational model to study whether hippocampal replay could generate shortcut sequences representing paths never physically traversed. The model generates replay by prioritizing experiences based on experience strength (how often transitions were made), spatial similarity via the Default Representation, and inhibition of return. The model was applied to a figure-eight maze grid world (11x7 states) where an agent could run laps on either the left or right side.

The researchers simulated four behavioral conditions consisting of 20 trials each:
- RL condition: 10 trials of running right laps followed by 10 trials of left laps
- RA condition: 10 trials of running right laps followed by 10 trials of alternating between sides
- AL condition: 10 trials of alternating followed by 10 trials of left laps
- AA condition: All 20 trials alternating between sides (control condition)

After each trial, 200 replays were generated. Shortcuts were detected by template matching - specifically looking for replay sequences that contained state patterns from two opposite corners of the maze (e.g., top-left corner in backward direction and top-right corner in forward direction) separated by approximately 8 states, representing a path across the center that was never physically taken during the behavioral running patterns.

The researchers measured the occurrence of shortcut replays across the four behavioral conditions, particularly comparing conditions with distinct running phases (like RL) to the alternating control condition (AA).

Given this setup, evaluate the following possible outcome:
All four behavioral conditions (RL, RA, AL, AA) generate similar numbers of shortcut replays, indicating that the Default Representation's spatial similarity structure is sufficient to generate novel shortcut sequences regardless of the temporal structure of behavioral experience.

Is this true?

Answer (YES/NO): NO